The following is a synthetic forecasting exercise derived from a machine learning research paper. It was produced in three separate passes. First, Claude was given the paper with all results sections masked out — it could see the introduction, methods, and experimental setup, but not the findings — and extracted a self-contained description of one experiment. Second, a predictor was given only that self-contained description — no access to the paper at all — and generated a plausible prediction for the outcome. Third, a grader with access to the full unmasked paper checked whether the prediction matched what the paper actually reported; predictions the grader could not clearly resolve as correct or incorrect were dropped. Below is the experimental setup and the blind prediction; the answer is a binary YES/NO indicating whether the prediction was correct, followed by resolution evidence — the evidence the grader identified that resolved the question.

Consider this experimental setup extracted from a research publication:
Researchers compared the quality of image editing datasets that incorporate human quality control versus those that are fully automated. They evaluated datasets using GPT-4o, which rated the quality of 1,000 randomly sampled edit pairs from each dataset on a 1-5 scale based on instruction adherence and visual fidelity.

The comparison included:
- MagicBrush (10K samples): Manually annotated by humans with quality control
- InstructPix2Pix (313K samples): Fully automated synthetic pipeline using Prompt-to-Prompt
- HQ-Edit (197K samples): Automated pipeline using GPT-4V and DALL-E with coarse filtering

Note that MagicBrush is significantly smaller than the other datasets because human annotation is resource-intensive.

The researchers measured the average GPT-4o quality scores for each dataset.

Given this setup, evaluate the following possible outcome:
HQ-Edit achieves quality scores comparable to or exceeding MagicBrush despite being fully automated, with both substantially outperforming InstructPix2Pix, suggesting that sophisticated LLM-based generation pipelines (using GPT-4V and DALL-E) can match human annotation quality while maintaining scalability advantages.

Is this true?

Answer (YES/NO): NO